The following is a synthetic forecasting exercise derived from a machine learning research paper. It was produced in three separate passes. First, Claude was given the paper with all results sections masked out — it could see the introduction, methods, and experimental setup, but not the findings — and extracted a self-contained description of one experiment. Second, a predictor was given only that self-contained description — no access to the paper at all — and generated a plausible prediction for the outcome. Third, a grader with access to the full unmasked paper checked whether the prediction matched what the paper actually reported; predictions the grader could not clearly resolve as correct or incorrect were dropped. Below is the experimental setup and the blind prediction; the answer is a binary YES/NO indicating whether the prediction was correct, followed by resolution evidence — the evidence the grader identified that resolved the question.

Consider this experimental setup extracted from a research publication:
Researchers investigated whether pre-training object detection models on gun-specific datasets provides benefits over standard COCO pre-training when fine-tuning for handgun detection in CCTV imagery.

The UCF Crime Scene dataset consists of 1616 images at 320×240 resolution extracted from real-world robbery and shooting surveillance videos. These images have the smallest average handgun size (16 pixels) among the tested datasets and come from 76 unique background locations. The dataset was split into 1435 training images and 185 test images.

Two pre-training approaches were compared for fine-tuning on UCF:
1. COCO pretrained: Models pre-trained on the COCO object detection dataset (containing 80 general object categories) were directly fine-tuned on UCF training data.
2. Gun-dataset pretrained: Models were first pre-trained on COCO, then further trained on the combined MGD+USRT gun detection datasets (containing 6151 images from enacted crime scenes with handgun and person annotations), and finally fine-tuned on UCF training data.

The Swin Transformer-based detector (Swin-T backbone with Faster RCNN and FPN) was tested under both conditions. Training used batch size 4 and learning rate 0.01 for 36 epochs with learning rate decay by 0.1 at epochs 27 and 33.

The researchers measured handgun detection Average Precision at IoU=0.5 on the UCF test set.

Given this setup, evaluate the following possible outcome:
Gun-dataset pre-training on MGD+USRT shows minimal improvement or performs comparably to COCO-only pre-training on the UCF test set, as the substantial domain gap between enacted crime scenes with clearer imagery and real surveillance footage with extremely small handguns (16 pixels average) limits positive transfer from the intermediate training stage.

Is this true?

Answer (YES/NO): NO